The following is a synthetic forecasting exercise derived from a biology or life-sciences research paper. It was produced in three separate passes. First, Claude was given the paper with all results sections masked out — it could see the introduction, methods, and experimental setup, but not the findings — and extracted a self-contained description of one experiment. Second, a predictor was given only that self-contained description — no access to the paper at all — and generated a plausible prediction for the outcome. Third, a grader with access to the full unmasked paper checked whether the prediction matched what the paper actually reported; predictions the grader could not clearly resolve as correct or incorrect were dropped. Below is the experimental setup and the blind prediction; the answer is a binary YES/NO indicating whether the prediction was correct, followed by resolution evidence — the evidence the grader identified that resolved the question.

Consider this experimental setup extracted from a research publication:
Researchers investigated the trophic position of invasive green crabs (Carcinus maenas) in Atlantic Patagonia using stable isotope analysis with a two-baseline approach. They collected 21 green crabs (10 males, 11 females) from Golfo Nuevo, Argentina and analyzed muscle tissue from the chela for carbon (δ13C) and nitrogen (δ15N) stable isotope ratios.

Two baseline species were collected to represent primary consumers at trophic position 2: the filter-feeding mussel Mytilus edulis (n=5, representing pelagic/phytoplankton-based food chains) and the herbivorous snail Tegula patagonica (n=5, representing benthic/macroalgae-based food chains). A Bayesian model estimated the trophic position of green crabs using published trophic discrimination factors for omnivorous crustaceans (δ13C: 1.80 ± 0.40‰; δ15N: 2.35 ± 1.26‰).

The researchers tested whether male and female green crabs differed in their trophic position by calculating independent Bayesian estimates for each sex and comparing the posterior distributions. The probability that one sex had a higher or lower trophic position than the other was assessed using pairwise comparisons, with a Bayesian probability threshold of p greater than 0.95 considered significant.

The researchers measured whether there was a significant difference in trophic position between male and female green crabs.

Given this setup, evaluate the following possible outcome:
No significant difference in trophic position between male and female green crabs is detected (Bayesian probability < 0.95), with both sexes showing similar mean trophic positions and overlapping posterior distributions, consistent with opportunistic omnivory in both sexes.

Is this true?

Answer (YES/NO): YES